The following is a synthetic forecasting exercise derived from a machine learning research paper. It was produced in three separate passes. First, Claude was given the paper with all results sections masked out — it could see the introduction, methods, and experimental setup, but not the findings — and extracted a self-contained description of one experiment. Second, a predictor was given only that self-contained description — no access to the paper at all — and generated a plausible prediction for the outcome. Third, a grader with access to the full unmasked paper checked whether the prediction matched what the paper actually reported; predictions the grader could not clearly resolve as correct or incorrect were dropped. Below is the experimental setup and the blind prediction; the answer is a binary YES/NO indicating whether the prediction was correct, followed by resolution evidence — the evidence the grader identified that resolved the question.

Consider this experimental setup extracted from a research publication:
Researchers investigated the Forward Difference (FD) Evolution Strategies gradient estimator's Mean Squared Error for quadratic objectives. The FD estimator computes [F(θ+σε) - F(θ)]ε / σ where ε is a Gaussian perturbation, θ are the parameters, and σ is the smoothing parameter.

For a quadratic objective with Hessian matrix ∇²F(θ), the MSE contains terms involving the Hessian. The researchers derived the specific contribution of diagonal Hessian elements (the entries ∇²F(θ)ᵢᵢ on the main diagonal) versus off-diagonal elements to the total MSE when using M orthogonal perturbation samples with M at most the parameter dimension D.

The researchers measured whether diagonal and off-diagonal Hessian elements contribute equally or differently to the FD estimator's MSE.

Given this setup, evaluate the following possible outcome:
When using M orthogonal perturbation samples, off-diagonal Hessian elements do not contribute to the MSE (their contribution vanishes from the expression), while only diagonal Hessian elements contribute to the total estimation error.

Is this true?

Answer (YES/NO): NO